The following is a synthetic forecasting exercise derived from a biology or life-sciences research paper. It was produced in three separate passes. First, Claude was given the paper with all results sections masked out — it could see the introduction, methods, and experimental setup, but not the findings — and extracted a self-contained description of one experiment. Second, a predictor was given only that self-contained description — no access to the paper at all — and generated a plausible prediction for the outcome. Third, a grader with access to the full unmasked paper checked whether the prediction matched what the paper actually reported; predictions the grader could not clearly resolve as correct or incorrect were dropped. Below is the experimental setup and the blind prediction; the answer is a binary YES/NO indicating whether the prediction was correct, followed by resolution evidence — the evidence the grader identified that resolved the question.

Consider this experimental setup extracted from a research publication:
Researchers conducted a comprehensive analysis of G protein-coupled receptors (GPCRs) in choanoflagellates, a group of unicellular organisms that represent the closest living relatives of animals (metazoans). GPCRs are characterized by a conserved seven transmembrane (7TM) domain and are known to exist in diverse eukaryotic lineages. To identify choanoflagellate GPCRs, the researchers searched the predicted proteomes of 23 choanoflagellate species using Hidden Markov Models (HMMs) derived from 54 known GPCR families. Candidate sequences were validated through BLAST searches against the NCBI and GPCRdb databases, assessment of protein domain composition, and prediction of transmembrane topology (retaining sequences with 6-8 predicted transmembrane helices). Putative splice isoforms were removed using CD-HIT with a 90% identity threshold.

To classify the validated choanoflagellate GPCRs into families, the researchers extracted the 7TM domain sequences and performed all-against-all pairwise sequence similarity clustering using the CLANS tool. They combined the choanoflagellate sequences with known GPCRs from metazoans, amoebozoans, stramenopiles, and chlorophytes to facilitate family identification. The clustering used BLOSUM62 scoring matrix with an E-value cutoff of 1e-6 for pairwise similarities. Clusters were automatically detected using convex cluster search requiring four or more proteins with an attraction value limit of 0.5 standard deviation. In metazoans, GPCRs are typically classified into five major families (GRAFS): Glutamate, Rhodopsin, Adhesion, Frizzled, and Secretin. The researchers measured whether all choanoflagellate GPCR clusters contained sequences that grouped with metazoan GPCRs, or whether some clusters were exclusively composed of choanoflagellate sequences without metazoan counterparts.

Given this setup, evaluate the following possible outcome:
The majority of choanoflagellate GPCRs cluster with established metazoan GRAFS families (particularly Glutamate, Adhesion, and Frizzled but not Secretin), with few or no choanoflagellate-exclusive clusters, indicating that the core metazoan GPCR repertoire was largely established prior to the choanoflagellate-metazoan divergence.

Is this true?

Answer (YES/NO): NO